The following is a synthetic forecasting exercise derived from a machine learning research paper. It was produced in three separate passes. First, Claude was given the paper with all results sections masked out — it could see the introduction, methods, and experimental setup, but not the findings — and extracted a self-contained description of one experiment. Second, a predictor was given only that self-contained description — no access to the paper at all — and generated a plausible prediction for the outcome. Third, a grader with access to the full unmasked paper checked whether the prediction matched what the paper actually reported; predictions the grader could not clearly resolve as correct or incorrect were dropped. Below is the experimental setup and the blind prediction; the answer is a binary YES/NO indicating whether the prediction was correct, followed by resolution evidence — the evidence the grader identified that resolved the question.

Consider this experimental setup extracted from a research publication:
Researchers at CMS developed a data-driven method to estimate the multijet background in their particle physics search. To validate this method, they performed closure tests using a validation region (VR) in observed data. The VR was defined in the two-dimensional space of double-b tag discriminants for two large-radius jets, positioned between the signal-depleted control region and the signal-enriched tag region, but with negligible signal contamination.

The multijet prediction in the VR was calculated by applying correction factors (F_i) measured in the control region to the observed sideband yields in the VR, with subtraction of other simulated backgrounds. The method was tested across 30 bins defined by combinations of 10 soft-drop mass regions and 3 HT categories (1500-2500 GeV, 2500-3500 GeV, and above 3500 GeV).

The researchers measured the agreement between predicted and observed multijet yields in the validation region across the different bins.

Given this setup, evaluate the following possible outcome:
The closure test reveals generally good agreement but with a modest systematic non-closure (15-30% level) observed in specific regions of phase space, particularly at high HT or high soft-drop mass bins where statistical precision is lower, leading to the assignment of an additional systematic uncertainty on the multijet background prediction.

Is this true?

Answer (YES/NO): NO